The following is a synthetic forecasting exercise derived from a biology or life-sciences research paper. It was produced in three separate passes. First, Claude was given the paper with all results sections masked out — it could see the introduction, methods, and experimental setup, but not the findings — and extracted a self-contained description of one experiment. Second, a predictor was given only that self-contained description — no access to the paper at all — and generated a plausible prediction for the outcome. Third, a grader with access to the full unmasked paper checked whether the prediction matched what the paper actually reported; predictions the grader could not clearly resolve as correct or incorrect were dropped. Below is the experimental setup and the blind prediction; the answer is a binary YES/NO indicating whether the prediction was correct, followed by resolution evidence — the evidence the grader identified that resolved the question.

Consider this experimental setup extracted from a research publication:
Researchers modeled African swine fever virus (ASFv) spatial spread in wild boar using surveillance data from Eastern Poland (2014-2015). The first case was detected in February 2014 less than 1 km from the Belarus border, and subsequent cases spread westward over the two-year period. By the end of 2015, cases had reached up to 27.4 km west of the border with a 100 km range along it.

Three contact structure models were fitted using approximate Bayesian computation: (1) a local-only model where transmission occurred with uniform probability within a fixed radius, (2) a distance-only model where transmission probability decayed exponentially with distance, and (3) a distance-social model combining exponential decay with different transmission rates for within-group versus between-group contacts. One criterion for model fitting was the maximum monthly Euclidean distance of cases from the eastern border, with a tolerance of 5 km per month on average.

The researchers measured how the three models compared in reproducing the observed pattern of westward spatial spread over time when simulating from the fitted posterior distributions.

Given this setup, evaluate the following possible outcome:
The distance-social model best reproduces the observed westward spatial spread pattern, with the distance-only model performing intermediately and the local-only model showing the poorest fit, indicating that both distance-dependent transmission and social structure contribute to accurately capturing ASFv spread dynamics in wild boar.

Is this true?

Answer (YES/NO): NO